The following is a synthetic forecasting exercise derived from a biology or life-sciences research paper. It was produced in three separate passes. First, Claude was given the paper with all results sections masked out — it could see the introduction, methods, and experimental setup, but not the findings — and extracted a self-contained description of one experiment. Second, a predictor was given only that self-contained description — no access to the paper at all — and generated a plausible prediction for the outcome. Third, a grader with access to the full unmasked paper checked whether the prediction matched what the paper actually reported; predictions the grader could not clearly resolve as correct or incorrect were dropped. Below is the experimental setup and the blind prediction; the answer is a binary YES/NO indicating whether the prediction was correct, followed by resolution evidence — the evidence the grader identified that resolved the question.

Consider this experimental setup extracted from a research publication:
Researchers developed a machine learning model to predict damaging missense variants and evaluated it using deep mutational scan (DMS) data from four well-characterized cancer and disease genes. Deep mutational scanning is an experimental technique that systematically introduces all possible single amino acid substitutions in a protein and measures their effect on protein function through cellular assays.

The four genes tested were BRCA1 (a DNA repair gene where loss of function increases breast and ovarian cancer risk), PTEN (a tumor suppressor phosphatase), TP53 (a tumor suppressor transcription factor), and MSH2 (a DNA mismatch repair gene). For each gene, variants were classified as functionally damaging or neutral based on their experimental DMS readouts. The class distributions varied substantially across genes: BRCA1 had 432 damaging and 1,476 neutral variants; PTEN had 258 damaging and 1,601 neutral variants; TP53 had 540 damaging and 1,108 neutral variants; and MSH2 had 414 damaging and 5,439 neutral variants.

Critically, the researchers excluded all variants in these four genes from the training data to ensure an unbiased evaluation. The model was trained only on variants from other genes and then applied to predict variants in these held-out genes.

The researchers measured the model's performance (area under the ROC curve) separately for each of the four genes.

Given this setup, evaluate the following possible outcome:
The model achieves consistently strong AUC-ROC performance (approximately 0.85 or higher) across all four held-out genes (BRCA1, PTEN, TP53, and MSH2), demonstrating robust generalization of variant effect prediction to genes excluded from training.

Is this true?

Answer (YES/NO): NO